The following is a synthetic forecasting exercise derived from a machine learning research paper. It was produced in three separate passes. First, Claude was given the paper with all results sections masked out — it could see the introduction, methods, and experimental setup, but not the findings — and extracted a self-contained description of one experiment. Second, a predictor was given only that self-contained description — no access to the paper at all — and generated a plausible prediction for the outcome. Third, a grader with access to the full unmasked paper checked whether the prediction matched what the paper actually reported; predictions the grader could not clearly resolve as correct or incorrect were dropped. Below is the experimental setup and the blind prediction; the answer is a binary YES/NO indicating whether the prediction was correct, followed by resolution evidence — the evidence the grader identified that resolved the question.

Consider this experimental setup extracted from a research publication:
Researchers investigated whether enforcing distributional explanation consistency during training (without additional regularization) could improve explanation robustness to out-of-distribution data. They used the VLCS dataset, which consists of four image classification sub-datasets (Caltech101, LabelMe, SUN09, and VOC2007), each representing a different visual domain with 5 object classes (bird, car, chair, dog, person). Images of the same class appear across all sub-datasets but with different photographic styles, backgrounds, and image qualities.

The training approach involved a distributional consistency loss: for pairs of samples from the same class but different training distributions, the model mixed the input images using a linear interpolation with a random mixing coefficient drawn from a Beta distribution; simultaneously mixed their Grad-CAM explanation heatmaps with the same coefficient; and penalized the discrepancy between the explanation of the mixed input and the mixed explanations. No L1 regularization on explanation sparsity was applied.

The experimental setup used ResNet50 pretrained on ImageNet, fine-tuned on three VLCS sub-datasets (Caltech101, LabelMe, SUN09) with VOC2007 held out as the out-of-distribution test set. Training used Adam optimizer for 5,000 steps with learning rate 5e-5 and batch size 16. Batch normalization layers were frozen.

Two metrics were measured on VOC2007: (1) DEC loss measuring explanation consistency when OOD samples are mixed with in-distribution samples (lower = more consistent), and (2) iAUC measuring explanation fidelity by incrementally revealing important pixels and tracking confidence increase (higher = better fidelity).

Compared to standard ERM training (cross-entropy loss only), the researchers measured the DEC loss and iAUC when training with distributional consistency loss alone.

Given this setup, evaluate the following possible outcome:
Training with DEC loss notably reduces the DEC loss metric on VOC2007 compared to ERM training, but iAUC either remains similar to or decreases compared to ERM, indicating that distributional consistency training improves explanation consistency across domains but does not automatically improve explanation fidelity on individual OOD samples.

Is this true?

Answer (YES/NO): NO